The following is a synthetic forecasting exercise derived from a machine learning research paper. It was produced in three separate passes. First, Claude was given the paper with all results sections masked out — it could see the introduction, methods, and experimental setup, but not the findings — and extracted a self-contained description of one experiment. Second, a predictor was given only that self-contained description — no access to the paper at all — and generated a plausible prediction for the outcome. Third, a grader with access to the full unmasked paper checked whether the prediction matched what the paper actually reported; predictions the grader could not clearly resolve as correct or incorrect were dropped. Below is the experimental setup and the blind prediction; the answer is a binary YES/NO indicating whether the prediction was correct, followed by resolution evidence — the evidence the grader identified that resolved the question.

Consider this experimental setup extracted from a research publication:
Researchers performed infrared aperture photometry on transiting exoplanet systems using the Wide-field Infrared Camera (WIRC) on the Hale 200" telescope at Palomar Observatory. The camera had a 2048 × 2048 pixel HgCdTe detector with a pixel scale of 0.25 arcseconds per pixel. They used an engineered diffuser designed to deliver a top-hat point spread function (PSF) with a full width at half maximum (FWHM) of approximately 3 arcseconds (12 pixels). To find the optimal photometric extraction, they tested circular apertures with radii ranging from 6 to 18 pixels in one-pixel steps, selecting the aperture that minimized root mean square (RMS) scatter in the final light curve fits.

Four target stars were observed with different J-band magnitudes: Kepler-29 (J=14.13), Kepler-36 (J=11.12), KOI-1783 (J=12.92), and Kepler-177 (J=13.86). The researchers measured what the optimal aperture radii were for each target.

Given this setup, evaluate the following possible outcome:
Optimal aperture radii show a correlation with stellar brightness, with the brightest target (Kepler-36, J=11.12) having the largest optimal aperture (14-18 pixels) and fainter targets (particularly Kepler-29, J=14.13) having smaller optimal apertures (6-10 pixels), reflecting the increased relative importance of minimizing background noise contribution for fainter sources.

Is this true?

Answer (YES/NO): YES